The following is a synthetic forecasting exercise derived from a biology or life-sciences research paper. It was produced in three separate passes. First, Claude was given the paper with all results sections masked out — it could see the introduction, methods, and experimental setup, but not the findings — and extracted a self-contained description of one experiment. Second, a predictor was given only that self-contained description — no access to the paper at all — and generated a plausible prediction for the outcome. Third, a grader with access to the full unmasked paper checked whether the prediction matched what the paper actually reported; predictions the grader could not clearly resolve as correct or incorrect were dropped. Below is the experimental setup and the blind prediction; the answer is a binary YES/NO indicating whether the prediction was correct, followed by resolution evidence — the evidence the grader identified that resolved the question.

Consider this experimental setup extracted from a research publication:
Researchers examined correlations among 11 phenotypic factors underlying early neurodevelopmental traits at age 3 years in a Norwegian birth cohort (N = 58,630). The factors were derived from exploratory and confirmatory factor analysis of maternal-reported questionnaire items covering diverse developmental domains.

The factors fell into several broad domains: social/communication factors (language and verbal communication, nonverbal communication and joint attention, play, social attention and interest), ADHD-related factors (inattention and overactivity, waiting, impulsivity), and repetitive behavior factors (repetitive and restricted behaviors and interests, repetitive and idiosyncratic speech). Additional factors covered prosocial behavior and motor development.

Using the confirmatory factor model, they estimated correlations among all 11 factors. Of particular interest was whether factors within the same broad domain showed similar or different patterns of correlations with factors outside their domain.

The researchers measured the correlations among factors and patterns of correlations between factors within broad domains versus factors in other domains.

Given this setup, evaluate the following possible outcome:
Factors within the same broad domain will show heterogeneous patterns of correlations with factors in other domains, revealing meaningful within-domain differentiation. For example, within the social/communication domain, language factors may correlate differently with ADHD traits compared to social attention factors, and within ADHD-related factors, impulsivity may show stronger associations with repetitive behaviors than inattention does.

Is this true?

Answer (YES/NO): YES